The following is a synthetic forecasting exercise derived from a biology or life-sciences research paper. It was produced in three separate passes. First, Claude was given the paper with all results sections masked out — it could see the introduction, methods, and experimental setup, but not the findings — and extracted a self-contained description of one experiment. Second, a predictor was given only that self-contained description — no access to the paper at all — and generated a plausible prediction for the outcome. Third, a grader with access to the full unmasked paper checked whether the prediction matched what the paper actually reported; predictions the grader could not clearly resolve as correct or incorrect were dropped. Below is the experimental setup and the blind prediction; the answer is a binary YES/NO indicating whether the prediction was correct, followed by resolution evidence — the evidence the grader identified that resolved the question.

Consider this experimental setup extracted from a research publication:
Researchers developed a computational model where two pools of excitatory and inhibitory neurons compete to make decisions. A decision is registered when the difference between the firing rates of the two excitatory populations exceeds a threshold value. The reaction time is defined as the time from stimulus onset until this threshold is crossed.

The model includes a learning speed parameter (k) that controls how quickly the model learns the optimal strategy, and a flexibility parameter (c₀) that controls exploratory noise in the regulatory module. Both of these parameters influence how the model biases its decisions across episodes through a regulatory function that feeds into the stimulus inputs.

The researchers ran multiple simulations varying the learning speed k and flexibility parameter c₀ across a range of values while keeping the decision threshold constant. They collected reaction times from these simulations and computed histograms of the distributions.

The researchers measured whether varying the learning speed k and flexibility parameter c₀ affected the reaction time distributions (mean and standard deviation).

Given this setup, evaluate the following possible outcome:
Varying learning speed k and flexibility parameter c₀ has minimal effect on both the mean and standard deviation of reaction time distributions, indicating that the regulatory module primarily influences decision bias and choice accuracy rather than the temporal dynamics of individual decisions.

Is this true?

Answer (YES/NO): YES